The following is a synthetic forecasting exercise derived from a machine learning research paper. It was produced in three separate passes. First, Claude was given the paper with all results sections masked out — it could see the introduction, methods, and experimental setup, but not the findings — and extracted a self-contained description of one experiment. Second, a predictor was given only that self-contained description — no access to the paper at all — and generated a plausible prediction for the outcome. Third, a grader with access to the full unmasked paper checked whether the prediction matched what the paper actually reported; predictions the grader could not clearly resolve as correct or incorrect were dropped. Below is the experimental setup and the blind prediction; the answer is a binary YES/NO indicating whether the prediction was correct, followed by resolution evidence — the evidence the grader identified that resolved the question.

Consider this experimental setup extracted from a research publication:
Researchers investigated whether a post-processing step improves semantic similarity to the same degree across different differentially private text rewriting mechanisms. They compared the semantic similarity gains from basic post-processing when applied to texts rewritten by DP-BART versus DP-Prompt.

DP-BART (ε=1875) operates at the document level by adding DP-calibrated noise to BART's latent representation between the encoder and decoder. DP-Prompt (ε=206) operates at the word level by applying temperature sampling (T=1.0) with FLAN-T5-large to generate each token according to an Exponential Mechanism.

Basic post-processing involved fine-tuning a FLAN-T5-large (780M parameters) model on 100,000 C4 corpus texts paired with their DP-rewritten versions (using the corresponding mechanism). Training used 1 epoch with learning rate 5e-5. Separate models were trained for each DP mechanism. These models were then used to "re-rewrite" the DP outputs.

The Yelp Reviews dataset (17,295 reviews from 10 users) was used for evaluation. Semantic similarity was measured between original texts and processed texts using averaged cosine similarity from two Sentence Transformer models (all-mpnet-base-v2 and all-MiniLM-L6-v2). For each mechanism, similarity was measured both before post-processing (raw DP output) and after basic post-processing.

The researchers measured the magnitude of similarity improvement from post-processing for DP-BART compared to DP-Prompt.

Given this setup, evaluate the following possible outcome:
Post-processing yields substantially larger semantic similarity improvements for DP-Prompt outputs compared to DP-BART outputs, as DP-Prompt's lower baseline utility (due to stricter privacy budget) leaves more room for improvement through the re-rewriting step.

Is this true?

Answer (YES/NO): NO